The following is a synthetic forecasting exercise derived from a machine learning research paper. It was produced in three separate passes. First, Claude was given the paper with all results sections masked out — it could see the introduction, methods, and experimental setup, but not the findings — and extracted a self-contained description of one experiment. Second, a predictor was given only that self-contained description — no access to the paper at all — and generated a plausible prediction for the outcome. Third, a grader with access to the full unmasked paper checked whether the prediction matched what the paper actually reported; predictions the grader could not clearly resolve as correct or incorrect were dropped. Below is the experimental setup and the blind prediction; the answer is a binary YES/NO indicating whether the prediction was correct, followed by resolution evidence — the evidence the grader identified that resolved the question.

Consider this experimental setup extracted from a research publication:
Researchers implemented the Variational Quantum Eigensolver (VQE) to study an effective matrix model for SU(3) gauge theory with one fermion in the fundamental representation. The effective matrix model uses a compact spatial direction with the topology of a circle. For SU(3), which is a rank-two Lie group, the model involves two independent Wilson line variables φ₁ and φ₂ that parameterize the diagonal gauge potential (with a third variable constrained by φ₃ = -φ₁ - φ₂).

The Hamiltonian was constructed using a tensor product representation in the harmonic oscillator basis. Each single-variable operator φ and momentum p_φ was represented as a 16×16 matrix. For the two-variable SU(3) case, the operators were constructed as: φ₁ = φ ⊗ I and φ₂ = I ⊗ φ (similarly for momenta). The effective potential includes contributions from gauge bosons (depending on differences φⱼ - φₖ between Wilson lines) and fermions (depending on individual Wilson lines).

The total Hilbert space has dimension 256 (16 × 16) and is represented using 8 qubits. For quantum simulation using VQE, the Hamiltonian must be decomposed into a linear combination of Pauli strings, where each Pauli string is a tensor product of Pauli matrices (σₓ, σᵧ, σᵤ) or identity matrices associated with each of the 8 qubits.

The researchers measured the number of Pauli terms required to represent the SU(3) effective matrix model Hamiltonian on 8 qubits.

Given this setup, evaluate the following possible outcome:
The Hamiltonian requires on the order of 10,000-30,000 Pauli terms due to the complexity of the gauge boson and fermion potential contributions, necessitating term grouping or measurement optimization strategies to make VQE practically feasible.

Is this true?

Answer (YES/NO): NO